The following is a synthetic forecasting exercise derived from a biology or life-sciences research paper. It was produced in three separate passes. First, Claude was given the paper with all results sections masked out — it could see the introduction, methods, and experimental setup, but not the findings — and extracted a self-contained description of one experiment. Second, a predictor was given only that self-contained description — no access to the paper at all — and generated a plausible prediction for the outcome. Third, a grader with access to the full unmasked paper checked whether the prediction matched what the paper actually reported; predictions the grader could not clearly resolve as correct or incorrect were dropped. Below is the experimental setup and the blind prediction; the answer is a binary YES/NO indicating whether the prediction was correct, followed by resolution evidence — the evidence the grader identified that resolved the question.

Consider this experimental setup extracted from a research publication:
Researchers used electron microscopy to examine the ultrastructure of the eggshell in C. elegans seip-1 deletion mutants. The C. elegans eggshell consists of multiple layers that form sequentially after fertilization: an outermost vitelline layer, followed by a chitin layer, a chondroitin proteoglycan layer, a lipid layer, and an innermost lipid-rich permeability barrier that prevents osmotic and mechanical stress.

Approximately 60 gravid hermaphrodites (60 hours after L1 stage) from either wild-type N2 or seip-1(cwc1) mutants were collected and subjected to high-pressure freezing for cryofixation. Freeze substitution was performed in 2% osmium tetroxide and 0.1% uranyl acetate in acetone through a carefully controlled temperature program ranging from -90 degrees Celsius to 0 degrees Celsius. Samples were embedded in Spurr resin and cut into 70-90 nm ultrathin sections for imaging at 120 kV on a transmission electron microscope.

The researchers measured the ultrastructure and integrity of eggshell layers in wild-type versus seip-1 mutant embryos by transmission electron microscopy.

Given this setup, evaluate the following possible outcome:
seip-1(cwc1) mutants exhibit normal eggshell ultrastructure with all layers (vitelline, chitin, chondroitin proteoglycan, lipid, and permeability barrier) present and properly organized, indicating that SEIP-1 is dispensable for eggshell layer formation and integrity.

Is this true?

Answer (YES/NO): NO